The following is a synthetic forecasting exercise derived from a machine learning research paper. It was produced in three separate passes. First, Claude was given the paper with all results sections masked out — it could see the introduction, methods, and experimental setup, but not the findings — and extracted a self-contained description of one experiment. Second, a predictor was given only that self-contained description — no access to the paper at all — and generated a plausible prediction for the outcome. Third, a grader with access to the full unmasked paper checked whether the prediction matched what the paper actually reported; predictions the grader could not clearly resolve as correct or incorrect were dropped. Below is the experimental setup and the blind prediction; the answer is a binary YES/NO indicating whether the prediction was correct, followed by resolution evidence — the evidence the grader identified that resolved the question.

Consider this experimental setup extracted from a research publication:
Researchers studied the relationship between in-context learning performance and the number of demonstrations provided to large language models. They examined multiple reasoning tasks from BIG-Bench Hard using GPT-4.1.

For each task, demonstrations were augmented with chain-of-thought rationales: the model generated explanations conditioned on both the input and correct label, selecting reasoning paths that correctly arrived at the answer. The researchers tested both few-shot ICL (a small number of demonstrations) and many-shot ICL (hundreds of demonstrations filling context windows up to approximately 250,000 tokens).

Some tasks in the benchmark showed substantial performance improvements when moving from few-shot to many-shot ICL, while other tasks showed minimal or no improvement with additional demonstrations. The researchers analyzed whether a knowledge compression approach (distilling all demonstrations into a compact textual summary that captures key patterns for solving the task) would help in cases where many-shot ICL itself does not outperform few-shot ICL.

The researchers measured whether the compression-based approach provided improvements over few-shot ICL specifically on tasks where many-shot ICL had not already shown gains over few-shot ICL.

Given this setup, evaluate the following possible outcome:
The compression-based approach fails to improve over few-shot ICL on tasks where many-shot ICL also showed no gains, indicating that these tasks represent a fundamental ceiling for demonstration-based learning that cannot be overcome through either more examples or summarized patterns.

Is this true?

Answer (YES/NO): YES